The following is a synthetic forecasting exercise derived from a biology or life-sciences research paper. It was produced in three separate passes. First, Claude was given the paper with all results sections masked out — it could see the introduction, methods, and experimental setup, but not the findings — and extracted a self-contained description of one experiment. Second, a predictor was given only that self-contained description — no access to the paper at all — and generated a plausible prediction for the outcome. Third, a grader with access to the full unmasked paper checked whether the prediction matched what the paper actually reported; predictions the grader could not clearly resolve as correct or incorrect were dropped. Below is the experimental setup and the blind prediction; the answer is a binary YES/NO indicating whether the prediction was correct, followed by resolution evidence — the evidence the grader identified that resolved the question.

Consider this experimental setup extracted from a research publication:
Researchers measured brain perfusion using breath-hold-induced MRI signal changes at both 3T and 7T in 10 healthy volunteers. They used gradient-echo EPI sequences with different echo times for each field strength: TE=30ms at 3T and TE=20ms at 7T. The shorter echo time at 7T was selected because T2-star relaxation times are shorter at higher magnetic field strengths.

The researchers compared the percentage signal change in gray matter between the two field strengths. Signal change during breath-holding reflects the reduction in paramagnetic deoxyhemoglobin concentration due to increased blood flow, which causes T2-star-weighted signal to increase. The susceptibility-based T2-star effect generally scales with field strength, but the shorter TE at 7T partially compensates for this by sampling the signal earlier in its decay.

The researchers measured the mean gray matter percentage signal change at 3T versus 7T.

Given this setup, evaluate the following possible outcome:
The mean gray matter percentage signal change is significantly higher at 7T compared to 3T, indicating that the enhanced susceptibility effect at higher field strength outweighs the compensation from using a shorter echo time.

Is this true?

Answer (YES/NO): YES